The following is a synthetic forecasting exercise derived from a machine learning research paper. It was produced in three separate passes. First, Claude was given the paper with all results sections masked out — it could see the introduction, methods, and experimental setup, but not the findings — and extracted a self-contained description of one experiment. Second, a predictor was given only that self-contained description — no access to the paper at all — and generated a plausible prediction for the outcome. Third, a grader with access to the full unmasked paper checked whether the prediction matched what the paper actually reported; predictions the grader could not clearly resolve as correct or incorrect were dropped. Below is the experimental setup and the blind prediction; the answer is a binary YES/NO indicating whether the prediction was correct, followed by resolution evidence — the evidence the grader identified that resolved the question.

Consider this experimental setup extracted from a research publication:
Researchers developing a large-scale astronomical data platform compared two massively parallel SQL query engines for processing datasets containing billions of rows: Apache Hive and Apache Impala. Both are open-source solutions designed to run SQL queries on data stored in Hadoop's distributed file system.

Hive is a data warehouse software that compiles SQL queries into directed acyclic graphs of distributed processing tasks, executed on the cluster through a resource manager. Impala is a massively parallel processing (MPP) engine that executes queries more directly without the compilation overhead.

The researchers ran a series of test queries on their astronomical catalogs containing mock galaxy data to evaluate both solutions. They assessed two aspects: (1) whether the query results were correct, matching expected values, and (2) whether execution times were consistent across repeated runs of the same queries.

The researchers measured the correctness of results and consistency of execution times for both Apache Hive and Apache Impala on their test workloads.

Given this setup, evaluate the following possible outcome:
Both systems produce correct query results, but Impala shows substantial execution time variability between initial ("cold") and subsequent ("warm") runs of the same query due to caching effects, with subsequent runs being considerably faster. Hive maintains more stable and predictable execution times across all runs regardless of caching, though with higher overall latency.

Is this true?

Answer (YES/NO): NO